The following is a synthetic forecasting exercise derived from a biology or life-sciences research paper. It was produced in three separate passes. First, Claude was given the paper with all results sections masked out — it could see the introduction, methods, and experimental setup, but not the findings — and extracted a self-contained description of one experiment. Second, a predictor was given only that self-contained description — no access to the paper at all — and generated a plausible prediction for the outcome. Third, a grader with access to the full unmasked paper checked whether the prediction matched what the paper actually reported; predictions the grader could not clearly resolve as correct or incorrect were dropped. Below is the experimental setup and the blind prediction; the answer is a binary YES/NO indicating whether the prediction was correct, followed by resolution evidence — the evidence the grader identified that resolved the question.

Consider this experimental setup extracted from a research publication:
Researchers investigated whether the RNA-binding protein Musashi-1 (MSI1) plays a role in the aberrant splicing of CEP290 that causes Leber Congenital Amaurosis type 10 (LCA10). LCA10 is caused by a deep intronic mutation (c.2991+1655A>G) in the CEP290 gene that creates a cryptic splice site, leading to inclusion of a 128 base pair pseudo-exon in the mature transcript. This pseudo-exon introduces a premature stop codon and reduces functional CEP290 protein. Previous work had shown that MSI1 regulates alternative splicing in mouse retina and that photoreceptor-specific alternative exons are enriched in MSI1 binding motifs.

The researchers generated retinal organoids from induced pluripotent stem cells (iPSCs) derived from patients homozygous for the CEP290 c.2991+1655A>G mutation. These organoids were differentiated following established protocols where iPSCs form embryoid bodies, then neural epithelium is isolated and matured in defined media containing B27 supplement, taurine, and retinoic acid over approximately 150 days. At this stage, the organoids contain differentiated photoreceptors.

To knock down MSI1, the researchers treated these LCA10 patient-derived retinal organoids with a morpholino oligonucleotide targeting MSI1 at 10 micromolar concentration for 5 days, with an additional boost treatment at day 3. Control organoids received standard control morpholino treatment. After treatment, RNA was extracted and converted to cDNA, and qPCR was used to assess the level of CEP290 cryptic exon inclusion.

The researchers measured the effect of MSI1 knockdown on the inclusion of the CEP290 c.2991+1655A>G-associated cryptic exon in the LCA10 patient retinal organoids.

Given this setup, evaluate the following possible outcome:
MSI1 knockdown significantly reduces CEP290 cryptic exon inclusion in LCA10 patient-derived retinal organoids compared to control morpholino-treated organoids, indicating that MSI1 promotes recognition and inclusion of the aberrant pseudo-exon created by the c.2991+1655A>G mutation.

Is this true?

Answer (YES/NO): NO